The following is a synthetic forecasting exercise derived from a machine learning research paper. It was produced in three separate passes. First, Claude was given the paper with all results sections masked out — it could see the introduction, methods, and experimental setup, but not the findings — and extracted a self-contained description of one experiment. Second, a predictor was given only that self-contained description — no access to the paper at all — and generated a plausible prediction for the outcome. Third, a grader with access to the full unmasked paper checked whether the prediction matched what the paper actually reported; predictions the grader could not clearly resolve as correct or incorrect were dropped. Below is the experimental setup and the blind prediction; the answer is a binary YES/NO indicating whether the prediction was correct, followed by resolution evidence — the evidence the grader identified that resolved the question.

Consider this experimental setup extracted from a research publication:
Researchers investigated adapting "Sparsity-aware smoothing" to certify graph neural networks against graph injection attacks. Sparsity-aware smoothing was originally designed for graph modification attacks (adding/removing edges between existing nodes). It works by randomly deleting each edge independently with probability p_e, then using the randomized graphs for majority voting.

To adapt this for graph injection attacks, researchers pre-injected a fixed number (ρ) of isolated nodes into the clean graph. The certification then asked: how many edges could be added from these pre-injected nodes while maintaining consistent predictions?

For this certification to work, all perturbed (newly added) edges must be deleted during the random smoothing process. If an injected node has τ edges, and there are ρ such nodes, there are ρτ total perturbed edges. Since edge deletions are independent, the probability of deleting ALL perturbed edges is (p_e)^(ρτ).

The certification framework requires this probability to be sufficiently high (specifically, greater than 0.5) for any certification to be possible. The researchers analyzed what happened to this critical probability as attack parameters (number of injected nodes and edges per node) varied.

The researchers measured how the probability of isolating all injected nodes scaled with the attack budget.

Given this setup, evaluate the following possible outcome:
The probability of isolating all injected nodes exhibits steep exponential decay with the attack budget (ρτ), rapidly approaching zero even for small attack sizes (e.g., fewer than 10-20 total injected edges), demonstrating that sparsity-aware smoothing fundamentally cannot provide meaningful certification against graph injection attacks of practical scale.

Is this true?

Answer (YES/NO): YES